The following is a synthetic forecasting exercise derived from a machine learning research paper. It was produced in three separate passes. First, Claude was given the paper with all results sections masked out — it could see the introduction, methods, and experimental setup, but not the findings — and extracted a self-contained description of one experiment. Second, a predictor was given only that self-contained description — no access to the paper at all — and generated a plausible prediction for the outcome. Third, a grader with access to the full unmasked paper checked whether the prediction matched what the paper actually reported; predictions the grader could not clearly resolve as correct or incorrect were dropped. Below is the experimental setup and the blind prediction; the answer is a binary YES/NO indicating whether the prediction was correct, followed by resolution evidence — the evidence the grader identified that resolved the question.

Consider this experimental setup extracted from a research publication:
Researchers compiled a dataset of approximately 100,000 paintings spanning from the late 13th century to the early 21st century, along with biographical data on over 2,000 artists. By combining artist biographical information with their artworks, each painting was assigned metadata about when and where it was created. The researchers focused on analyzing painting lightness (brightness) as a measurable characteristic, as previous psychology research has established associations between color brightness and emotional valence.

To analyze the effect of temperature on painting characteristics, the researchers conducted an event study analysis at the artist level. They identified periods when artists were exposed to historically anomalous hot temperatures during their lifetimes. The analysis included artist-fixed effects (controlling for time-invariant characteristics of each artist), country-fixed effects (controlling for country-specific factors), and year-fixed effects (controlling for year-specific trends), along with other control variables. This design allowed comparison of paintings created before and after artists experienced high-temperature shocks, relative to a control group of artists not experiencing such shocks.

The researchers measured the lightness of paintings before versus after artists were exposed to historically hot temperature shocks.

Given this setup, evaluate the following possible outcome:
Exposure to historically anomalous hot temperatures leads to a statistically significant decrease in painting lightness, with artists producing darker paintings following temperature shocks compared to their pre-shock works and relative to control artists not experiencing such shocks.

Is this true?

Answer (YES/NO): NO